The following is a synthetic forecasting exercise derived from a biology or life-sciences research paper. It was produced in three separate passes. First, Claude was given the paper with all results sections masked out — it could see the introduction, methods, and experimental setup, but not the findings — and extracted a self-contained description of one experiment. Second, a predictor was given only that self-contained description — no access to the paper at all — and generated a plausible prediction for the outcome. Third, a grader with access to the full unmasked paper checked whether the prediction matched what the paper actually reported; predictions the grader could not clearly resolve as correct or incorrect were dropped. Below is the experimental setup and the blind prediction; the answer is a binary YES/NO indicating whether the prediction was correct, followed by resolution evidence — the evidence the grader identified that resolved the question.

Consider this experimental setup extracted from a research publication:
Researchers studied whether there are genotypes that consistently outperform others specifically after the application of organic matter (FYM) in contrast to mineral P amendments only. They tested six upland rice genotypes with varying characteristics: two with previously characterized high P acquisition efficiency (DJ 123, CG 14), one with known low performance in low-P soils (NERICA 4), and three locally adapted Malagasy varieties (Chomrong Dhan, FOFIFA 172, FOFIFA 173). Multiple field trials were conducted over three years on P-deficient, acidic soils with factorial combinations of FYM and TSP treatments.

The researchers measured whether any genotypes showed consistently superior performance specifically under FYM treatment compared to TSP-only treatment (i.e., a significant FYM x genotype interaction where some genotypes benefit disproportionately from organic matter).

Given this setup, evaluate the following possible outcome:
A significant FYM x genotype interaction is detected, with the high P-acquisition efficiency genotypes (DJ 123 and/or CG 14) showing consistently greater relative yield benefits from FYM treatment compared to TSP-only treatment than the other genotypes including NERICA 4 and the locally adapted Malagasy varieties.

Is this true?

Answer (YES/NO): NO